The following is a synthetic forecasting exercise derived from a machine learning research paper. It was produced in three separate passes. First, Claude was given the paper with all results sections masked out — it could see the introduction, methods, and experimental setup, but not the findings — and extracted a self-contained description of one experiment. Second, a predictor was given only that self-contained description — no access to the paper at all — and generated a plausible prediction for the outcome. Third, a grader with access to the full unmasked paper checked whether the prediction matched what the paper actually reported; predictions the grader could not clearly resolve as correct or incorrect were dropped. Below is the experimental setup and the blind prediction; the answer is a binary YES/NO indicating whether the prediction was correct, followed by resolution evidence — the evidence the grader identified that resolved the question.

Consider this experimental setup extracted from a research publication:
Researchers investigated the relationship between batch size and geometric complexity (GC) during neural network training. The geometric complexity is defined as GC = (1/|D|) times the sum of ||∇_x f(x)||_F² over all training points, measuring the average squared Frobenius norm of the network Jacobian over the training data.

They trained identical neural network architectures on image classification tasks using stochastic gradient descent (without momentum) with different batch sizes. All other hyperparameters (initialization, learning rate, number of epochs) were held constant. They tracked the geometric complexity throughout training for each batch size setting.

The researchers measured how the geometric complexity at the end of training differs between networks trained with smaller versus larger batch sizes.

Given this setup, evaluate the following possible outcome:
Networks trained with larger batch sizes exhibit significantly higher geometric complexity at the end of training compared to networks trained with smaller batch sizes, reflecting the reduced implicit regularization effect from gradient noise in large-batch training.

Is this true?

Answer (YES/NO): YES